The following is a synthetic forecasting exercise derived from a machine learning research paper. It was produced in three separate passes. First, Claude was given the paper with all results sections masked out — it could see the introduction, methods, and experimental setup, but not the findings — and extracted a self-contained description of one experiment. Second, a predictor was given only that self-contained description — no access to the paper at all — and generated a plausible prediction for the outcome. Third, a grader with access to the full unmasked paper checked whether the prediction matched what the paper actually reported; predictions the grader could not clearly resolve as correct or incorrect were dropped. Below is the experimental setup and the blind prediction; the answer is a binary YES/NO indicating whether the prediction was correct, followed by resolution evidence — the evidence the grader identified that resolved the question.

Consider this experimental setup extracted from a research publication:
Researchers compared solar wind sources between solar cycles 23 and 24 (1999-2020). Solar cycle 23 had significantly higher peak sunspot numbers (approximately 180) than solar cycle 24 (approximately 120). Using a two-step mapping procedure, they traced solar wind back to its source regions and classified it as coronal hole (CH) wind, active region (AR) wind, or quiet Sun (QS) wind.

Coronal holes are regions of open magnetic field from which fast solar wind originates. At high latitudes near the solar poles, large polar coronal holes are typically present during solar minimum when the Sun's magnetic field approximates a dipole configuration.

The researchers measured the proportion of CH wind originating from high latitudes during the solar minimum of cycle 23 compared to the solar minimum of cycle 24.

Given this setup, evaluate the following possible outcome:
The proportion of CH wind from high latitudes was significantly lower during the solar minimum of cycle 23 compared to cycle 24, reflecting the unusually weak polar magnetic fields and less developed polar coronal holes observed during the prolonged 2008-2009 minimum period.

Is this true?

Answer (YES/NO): YES